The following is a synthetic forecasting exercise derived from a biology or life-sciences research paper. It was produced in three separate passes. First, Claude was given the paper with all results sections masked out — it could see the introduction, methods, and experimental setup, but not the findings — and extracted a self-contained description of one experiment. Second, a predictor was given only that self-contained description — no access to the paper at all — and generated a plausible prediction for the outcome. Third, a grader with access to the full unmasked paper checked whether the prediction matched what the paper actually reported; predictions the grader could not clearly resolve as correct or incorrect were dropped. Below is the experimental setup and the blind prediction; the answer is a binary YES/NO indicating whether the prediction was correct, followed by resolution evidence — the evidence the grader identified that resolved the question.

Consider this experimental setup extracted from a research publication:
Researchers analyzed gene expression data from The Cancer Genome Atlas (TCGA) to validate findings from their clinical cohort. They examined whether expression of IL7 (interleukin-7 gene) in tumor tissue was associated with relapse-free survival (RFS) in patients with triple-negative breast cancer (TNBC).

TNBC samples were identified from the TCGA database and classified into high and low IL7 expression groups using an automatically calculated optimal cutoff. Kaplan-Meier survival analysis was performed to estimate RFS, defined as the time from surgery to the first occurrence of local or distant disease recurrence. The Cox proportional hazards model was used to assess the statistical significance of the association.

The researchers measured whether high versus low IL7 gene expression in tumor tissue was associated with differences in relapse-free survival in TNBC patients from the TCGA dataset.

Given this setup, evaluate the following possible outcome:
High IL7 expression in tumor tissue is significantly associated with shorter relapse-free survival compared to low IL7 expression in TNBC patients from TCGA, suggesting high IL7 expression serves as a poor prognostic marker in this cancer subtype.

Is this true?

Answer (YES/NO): NO